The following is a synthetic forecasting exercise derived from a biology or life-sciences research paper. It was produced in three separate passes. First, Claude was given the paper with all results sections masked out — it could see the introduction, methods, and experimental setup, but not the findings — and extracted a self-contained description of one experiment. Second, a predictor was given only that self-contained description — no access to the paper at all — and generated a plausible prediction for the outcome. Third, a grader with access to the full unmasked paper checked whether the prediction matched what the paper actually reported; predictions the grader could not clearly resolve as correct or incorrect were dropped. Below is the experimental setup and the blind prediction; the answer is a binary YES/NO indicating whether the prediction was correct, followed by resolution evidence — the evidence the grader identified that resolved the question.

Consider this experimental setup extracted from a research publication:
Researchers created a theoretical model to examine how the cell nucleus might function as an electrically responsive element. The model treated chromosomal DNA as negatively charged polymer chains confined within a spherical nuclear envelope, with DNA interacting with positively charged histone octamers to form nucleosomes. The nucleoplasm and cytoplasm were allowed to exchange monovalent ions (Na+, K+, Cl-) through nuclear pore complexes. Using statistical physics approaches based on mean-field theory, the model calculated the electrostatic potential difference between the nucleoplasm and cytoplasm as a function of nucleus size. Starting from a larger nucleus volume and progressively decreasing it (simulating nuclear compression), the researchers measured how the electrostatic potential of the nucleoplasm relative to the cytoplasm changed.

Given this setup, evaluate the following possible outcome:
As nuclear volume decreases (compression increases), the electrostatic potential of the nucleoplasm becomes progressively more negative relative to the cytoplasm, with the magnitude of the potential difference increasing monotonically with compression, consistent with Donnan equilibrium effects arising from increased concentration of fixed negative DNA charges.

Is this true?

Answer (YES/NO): YES